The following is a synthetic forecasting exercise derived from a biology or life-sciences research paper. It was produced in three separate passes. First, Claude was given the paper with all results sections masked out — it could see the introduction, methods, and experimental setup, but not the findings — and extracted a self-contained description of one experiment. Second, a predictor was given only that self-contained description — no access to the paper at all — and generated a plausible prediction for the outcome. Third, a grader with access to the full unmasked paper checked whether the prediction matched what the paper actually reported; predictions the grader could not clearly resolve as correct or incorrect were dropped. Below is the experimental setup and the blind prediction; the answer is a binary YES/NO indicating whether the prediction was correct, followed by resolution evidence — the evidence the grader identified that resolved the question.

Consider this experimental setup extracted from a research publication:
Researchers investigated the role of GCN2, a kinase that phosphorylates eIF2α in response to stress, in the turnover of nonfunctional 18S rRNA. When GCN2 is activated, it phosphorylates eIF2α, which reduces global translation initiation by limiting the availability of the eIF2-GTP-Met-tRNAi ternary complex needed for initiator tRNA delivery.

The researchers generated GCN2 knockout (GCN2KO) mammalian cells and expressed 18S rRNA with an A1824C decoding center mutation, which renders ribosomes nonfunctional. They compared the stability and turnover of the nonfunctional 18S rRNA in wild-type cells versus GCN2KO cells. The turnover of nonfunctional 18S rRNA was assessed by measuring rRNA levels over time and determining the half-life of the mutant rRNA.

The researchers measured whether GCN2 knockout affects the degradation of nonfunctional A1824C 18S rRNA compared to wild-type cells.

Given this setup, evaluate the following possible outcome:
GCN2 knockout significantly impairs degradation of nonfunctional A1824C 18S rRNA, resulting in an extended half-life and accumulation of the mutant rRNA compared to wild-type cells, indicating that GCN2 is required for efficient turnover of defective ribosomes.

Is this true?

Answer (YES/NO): YES